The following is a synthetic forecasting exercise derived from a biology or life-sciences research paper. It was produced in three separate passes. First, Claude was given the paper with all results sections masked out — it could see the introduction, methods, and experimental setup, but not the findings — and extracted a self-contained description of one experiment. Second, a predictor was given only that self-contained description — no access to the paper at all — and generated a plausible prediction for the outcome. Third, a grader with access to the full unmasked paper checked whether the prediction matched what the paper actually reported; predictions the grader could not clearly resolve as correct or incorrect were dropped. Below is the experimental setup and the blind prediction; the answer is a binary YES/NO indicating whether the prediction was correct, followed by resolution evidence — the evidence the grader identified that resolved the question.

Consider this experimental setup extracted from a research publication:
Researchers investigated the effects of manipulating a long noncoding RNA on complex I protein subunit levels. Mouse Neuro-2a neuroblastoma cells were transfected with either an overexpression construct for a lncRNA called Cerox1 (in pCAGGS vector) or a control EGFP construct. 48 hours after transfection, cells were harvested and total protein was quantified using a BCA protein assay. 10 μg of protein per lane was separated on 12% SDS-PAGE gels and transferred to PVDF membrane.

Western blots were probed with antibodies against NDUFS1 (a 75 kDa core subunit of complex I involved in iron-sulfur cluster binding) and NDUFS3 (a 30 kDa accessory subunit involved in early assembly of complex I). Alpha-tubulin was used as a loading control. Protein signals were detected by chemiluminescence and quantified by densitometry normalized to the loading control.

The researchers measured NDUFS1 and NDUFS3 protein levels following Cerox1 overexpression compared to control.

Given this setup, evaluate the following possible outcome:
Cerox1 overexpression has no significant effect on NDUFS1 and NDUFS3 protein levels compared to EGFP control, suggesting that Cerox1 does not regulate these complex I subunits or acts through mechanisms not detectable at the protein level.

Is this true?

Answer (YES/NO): NO